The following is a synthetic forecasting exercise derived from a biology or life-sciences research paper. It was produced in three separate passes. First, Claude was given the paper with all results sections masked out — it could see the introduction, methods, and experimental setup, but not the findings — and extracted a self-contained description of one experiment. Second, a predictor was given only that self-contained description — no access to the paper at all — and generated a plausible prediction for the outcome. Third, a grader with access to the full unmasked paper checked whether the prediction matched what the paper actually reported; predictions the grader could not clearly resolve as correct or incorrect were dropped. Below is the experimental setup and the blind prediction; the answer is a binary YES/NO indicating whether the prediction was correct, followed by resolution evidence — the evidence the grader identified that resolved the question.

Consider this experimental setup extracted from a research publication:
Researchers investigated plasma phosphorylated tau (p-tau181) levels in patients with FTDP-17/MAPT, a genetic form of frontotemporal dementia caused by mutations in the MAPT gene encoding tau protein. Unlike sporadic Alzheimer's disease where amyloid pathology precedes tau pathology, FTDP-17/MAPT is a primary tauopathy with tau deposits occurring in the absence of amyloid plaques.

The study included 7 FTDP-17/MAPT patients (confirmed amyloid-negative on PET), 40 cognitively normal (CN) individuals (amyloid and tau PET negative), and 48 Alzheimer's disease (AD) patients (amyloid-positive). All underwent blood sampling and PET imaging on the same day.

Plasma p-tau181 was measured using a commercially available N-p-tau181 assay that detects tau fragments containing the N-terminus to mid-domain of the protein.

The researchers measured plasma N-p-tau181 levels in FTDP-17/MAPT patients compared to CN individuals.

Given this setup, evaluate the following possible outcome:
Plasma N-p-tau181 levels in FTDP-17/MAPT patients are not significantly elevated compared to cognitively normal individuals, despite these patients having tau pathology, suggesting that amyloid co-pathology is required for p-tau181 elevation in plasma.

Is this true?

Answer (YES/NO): YES